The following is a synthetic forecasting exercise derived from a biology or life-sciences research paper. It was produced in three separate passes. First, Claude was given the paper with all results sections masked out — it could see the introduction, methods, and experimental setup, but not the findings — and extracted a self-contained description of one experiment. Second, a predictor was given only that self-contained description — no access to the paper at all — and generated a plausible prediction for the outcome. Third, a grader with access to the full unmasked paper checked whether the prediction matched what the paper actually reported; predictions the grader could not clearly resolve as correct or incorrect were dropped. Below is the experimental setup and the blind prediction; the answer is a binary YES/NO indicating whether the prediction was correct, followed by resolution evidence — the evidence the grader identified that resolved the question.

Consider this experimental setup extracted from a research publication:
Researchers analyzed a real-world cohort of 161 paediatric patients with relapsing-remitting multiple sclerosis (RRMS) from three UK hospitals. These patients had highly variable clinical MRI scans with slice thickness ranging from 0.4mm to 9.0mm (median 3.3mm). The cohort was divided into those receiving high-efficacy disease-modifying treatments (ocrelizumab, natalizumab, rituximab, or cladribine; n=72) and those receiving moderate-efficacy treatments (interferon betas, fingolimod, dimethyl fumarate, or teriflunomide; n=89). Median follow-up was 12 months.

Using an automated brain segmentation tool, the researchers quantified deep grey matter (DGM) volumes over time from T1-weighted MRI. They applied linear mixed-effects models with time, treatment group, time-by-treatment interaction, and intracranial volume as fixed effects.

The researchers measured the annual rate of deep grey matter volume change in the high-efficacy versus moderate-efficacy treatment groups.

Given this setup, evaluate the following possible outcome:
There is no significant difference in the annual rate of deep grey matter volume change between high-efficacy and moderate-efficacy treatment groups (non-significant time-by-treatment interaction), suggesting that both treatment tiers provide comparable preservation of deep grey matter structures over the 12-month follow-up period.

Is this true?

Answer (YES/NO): NO